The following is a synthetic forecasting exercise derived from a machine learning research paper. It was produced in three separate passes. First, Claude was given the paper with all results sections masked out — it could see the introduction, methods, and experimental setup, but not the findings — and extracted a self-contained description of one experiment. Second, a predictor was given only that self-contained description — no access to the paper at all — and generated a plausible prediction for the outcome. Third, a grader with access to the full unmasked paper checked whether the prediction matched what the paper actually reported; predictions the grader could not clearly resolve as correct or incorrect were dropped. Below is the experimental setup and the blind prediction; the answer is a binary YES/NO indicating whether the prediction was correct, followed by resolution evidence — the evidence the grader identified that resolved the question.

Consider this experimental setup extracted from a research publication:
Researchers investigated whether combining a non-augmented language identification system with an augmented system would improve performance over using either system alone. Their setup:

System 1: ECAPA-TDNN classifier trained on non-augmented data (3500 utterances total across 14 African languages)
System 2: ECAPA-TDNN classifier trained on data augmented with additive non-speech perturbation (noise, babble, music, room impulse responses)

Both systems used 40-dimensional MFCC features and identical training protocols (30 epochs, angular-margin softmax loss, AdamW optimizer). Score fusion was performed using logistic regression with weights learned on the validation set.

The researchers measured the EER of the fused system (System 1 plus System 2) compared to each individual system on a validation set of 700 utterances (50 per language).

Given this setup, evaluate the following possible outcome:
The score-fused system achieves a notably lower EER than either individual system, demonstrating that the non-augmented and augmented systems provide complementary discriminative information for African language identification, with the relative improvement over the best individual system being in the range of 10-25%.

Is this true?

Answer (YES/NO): YES